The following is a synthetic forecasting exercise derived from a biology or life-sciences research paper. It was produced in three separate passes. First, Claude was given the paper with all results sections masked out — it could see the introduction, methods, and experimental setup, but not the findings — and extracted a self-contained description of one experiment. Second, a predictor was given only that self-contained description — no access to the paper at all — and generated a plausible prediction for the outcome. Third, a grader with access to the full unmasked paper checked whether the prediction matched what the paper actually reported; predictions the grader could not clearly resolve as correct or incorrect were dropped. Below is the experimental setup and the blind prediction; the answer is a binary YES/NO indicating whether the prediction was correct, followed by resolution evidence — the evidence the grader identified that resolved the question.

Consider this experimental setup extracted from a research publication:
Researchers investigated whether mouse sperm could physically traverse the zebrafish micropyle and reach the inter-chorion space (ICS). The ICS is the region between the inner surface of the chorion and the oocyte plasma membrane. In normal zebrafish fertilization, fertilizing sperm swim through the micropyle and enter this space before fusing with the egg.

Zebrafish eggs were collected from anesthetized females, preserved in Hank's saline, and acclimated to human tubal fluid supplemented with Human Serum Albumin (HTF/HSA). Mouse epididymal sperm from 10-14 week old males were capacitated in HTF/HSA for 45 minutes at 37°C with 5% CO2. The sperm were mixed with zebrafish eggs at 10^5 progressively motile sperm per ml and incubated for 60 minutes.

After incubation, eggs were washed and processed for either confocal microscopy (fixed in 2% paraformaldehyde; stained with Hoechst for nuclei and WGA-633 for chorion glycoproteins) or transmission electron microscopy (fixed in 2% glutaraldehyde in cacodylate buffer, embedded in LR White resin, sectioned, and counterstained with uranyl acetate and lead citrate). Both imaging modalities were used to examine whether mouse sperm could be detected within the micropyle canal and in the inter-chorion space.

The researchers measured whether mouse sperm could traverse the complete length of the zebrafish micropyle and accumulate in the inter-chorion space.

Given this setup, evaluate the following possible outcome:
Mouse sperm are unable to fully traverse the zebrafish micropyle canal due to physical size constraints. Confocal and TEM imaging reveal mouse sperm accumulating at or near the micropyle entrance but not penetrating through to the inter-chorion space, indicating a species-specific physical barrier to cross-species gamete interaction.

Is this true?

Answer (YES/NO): NO